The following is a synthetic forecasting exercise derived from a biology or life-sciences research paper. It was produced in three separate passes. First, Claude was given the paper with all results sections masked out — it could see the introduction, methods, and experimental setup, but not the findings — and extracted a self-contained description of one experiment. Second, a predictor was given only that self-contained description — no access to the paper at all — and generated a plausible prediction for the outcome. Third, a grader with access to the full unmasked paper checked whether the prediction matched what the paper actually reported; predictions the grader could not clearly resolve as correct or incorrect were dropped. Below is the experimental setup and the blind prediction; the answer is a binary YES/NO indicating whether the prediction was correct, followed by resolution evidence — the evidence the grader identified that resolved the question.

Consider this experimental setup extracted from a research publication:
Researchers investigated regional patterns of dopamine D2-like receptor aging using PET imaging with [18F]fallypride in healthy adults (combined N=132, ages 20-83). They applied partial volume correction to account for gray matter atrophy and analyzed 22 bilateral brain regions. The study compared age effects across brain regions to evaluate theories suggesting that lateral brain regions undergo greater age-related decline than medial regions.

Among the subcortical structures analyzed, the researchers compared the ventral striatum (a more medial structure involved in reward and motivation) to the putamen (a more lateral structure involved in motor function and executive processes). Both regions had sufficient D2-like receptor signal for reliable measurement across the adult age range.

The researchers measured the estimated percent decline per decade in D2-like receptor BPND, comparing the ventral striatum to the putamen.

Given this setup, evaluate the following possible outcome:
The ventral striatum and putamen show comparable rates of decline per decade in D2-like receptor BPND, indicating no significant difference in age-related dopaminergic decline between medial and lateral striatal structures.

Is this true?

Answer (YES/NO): NO